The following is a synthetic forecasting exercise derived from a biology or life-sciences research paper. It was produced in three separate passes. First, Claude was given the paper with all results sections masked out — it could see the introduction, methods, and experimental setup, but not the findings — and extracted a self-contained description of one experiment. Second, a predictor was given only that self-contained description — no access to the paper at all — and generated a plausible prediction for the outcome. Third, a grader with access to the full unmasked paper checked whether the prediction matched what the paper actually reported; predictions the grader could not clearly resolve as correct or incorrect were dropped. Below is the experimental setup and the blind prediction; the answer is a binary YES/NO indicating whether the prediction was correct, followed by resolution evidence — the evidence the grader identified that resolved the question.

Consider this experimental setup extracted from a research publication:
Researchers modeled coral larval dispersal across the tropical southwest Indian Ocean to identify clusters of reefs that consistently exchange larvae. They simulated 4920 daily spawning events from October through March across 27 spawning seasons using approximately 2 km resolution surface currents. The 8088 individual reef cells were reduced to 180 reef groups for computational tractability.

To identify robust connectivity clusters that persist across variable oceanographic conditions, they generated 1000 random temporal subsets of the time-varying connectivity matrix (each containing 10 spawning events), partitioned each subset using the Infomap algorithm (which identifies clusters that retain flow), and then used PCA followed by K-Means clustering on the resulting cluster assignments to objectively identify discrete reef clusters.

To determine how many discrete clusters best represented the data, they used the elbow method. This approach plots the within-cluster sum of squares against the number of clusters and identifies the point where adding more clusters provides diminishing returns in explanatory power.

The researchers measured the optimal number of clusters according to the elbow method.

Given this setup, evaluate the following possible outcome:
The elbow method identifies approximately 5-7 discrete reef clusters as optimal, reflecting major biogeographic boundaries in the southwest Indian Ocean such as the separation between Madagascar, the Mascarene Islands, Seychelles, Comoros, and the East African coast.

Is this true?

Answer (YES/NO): NO